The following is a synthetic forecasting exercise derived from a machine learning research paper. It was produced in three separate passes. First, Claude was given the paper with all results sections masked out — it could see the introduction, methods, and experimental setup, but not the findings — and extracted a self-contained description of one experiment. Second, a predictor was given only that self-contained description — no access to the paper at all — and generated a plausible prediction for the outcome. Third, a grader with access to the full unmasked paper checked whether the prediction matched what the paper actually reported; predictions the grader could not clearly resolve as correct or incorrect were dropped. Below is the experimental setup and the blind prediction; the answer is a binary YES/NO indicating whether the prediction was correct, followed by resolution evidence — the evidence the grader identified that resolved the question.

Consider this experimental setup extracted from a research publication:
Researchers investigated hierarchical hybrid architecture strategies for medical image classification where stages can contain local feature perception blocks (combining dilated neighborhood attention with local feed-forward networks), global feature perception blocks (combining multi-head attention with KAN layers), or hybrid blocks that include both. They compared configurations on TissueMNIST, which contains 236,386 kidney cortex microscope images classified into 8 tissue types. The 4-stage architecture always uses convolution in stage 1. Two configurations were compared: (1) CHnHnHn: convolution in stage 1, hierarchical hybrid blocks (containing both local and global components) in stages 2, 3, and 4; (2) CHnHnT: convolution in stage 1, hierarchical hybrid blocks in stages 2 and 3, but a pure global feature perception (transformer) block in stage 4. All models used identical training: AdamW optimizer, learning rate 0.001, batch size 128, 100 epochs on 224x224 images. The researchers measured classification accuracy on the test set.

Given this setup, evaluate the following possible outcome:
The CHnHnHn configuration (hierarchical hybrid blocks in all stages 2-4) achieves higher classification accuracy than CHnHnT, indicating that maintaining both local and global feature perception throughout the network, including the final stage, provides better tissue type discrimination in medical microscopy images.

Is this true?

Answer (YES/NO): NO